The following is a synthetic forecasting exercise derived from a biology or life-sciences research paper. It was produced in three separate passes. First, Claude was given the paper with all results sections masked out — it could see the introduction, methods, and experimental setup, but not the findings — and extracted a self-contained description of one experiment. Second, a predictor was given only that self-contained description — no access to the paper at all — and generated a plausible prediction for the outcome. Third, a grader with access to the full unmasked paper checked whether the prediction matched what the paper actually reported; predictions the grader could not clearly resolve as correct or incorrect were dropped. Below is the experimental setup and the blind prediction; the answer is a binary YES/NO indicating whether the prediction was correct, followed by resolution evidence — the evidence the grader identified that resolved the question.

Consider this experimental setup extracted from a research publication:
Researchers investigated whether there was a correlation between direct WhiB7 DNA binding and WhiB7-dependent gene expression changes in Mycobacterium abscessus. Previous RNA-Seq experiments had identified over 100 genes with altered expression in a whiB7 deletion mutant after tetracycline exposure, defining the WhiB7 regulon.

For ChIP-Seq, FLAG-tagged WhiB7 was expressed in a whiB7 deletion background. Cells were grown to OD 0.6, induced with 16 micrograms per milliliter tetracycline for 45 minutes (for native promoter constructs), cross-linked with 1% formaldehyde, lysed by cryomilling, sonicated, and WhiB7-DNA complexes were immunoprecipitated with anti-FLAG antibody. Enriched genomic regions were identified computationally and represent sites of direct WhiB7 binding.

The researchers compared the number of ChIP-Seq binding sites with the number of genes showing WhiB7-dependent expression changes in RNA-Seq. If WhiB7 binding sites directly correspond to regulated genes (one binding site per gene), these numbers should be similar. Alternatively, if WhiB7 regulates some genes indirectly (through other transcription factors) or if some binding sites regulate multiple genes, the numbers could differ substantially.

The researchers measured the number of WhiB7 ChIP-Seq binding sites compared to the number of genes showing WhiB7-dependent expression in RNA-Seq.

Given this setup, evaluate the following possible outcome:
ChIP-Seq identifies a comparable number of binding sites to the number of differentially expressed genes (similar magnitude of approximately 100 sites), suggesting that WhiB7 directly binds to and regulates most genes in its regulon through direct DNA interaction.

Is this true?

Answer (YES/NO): NO